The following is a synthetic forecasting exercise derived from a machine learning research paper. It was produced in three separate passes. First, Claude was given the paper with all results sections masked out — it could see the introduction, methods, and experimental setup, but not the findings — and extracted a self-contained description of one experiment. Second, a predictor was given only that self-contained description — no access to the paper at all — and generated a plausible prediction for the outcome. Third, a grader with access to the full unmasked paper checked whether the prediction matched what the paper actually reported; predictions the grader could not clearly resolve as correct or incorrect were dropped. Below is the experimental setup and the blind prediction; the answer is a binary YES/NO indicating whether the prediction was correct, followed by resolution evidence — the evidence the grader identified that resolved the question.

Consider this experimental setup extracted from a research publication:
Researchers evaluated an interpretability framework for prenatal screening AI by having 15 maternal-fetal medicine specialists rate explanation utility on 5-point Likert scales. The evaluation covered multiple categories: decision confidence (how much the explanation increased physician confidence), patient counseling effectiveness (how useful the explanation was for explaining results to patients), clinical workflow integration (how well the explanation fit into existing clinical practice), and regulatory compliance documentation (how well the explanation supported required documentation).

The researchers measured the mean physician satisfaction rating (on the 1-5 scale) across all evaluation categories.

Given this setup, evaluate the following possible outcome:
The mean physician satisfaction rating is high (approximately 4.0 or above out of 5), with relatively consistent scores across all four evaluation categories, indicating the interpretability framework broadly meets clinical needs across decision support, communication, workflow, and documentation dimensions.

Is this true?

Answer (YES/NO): NO